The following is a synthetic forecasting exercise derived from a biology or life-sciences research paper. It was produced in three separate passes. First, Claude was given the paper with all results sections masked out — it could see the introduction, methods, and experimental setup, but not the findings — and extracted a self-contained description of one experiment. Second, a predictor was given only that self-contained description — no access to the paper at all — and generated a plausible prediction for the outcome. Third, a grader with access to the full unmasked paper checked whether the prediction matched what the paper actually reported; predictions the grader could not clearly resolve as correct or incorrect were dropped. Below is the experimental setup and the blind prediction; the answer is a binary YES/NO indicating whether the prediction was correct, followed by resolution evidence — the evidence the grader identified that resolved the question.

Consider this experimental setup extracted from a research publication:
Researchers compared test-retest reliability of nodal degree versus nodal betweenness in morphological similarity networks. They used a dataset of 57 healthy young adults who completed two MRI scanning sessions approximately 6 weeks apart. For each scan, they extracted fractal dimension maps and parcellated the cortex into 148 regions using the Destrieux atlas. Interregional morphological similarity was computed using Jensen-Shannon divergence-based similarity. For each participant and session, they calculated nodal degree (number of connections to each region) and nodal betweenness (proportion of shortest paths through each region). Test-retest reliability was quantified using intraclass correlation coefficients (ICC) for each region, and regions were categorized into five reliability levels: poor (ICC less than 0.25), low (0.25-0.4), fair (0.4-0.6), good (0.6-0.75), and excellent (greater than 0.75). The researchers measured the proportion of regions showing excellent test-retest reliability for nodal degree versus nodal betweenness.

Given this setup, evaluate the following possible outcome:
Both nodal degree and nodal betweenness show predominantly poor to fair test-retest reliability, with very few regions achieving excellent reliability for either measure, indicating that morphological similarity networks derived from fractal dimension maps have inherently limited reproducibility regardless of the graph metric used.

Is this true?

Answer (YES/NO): NO